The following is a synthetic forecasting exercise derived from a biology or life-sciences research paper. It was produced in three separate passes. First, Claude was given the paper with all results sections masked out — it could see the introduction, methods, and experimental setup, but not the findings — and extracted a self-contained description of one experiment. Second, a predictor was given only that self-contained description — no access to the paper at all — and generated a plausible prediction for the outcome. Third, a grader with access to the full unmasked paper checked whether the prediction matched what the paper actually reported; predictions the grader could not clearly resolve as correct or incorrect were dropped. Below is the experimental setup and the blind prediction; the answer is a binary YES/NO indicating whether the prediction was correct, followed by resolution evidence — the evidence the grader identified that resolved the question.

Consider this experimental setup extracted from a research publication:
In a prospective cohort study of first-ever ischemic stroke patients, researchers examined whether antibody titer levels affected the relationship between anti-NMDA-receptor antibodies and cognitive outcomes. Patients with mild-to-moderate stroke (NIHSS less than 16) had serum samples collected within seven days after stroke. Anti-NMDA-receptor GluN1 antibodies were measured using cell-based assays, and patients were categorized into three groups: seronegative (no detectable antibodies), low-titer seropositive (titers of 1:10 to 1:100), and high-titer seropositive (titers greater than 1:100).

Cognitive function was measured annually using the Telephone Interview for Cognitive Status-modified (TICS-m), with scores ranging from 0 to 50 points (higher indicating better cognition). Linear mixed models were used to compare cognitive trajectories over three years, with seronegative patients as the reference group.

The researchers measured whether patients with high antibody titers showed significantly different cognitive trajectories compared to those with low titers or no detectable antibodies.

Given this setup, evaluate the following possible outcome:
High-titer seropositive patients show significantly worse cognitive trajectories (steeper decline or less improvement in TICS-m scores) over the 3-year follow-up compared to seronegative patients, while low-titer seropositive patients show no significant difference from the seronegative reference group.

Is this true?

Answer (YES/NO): YES